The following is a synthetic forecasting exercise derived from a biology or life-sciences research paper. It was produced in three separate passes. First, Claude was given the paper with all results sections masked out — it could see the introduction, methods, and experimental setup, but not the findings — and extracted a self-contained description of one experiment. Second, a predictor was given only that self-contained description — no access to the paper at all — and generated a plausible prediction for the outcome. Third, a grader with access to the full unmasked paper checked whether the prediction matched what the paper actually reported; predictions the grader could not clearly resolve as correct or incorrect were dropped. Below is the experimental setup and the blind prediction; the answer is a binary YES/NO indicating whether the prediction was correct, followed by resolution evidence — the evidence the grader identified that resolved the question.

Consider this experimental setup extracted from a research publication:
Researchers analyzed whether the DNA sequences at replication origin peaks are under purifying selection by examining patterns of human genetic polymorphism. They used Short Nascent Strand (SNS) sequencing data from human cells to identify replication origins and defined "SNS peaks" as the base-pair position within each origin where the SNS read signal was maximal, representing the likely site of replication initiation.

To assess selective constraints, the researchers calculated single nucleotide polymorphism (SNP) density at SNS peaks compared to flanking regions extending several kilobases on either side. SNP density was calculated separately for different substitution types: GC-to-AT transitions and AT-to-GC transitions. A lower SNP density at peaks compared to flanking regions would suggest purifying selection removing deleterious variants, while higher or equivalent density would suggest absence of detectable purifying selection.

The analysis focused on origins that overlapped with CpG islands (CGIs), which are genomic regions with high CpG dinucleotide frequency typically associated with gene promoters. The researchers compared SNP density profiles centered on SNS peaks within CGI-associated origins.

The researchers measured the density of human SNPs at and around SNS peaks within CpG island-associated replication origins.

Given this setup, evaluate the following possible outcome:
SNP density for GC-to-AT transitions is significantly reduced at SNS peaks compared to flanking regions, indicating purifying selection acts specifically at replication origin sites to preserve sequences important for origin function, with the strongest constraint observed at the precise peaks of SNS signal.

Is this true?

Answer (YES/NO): YES